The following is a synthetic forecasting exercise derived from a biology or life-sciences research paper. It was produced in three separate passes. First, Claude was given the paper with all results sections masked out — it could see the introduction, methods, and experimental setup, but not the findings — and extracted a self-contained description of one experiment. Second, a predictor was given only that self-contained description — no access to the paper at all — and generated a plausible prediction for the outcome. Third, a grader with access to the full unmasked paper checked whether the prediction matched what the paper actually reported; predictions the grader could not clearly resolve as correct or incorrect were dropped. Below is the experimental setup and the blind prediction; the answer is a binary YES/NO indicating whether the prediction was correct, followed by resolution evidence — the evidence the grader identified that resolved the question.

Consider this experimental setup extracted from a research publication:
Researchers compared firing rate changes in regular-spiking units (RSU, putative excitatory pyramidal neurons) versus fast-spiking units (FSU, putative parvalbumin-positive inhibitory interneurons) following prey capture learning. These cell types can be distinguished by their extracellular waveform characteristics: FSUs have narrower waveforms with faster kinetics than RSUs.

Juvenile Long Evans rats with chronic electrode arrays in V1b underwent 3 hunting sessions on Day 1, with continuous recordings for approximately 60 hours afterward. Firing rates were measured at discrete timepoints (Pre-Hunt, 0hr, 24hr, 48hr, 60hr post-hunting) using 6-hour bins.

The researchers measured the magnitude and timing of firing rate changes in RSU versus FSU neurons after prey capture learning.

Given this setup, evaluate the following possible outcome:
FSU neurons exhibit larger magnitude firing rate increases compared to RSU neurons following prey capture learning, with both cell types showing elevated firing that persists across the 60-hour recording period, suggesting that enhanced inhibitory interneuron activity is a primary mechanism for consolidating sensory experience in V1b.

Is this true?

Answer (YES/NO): NO